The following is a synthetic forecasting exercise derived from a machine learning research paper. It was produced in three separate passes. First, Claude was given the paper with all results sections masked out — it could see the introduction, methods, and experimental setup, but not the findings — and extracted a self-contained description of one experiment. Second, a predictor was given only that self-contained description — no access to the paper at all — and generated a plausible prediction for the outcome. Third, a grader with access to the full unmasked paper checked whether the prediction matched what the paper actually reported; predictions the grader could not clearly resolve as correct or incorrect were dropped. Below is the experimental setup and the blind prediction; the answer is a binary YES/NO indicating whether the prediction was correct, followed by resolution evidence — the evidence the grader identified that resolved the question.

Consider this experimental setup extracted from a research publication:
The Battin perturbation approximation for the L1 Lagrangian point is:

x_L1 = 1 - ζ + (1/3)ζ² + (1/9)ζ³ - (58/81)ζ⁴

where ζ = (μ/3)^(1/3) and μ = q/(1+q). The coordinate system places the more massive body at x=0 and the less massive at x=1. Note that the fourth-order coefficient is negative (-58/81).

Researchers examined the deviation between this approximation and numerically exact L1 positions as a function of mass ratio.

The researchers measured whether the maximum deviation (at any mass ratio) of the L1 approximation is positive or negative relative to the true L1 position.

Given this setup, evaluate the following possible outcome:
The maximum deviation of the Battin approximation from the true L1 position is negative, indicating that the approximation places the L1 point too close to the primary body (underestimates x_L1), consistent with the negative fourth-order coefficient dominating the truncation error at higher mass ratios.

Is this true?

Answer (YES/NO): YES